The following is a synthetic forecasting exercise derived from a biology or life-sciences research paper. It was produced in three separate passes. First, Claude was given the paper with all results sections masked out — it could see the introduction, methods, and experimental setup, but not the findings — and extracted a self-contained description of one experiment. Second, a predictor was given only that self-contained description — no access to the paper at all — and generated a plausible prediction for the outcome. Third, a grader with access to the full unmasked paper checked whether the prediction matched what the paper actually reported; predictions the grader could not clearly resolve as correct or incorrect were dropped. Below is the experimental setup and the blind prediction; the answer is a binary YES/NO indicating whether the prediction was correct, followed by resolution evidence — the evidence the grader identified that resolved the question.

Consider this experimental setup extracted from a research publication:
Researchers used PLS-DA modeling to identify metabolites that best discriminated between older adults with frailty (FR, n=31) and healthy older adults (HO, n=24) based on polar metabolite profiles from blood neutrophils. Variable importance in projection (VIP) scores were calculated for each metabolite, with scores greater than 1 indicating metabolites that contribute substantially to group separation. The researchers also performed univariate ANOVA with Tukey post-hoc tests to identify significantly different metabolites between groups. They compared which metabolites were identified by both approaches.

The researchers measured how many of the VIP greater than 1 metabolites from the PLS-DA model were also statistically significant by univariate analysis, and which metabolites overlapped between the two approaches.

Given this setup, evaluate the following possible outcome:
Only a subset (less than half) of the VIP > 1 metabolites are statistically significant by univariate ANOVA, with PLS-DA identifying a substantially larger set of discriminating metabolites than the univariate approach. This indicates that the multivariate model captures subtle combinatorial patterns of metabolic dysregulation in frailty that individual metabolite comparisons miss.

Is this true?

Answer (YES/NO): YES